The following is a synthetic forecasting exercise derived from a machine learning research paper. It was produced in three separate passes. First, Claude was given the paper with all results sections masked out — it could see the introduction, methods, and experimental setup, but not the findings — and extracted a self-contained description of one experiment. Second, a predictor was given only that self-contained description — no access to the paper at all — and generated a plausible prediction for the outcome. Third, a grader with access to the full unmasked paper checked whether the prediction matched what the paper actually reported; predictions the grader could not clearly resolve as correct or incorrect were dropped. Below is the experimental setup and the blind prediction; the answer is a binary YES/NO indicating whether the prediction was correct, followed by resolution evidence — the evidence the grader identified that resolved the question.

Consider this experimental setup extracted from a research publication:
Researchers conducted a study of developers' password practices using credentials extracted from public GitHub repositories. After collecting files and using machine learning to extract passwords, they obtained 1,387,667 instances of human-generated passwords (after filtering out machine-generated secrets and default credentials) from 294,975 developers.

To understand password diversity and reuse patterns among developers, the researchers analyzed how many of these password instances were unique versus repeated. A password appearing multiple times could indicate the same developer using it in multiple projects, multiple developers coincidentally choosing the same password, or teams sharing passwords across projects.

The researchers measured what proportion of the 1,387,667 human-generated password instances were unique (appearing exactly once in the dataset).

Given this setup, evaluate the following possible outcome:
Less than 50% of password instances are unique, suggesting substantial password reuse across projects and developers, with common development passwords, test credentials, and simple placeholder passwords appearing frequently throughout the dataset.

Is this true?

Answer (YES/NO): YES